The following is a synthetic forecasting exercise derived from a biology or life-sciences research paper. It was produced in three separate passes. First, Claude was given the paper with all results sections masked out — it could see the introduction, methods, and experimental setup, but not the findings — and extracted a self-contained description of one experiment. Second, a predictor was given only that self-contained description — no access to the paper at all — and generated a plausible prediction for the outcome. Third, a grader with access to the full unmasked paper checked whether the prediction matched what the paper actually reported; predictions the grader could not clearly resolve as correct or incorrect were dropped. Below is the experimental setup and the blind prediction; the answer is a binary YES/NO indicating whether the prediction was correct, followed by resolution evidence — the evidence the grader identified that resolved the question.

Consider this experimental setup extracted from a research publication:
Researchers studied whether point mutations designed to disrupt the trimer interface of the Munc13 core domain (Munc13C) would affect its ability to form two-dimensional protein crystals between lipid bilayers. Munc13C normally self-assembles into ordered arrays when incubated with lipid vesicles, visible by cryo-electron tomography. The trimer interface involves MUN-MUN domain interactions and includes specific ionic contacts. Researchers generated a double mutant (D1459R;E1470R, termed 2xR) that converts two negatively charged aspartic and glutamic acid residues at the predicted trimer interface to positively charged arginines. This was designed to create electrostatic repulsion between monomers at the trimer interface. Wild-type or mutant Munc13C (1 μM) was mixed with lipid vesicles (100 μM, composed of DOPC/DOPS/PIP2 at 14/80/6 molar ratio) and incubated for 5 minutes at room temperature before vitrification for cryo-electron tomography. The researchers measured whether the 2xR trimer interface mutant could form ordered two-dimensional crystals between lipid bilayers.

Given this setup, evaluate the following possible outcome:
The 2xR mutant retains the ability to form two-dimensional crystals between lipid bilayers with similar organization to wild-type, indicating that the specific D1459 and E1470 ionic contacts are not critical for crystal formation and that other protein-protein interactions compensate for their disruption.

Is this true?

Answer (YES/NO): NO